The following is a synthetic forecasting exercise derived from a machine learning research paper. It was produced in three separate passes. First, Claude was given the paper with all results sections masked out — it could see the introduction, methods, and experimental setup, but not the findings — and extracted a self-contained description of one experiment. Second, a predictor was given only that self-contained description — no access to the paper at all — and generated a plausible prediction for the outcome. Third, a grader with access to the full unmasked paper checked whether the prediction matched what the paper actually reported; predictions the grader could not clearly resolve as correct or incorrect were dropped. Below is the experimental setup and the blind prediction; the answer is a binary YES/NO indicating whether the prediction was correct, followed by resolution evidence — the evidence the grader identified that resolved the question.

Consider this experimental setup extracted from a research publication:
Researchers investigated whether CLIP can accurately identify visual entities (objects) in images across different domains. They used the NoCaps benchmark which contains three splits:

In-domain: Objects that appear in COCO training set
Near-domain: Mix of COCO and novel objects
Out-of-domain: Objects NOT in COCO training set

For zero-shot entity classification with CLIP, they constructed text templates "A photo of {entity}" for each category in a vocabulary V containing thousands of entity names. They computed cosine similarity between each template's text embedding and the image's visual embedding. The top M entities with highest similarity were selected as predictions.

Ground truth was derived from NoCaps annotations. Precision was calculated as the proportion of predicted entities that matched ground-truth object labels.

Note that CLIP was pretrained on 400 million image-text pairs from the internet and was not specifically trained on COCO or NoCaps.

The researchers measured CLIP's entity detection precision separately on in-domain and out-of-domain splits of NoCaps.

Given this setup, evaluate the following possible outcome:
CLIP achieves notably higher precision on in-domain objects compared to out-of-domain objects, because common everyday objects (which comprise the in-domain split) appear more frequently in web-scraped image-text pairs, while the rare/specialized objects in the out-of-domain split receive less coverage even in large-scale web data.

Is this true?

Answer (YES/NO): NO